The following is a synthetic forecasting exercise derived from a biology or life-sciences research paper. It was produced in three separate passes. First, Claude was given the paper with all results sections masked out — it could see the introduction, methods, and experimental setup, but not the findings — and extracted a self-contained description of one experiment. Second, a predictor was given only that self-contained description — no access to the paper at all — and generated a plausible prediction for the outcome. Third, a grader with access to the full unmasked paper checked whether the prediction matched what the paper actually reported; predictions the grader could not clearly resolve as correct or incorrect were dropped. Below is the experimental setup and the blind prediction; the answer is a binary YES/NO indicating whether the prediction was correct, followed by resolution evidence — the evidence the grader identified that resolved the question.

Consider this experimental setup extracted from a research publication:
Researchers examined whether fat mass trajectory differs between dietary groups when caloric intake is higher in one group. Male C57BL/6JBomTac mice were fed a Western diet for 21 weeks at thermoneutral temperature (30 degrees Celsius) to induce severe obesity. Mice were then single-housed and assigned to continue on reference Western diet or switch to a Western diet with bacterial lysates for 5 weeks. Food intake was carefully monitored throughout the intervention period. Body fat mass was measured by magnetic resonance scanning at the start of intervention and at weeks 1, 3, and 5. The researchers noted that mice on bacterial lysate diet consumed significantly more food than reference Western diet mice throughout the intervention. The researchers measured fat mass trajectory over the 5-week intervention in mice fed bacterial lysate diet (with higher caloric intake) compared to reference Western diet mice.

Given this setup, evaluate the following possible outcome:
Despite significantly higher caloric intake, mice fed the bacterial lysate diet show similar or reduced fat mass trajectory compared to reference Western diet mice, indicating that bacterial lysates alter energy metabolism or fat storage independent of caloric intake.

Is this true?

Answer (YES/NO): YES